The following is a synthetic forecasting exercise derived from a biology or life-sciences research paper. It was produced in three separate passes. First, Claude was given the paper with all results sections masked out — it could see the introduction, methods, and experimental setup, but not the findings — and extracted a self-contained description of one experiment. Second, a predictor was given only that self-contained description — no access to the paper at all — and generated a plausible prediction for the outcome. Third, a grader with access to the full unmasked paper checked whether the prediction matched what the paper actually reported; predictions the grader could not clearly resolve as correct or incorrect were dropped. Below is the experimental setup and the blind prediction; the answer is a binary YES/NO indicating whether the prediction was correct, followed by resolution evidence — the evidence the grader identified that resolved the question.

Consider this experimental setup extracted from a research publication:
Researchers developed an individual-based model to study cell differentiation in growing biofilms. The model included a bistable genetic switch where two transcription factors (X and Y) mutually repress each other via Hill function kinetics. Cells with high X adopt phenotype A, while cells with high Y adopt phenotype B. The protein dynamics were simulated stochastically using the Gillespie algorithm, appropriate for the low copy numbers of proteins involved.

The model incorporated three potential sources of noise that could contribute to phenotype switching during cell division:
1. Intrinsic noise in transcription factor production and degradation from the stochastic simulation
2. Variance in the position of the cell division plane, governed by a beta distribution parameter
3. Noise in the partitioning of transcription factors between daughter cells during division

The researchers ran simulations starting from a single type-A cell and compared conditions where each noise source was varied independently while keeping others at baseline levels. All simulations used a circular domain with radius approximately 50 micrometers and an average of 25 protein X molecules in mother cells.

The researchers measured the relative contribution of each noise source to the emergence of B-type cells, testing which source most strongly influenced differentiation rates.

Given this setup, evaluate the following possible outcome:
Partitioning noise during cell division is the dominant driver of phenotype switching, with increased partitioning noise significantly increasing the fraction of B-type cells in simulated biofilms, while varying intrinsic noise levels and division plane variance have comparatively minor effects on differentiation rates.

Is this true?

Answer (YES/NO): NO